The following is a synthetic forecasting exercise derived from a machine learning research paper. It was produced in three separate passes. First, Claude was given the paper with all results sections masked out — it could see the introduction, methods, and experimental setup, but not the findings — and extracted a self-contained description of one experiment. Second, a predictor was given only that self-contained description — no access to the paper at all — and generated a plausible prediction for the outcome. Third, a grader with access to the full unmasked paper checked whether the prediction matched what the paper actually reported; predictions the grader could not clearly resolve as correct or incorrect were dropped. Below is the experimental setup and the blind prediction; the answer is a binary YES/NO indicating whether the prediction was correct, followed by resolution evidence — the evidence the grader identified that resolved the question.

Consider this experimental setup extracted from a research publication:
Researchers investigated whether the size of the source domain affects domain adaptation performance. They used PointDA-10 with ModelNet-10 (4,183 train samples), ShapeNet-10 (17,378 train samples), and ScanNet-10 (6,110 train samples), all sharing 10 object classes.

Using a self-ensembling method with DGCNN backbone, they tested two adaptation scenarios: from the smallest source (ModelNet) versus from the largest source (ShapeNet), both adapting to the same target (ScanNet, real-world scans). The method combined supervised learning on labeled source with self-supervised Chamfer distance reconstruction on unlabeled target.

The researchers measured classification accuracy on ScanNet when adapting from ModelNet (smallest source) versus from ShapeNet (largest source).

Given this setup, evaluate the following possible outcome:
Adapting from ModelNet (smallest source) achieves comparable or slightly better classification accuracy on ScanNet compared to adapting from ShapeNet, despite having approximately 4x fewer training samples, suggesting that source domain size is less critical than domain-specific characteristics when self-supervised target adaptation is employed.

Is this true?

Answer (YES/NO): NO